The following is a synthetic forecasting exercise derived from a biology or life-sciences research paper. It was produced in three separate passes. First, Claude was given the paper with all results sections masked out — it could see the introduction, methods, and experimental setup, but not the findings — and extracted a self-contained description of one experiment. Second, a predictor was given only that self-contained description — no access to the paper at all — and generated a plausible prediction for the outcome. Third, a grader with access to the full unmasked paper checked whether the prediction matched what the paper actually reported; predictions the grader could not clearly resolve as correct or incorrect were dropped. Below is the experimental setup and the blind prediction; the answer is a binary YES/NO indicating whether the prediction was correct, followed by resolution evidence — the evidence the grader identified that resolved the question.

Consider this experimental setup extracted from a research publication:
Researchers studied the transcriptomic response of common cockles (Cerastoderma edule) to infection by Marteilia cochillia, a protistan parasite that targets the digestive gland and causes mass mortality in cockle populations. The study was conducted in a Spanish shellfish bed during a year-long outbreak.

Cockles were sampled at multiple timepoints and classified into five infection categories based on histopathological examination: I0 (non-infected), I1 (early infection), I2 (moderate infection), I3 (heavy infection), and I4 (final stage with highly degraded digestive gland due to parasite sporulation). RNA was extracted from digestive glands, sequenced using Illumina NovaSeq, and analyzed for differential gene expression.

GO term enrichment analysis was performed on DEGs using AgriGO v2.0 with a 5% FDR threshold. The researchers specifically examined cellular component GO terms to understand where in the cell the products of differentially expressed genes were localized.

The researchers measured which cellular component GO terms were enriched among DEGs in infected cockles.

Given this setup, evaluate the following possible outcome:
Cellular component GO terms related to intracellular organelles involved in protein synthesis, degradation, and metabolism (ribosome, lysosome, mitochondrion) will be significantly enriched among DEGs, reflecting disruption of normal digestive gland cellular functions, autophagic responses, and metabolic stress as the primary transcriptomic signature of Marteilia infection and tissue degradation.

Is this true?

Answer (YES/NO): NO